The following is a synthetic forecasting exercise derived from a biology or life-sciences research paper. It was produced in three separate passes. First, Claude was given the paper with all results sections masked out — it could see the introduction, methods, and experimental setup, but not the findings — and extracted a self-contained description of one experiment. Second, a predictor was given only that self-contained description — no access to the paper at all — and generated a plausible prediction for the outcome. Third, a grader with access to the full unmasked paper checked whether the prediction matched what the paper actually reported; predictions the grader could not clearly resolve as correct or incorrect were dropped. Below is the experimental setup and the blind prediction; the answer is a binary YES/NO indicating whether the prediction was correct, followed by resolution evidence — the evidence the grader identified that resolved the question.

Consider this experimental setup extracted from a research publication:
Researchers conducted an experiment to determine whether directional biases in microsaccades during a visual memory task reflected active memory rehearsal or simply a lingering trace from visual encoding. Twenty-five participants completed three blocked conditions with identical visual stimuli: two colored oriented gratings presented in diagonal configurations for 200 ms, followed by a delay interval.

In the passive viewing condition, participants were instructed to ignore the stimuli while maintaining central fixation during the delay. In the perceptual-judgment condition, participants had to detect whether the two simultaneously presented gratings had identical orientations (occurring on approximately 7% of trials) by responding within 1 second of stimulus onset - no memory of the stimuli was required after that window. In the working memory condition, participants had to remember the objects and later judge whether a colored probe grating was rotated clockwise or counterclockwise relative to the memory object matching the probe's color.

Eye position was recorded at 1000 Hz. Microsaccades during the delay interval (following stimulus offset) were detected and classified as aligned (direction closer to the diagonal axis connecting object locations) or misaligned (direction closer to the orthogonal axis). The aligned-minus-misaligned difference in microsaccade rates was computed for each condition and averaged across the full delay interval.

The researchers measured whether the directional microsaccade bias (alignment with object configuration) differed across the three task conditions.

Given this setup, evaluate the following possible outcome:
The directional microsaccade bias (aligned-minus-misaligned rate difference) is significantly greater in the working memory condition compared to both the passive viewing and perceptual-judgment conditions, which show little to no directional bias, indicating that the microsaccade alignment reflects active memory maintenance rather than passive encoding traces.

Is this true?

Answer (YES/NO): YES